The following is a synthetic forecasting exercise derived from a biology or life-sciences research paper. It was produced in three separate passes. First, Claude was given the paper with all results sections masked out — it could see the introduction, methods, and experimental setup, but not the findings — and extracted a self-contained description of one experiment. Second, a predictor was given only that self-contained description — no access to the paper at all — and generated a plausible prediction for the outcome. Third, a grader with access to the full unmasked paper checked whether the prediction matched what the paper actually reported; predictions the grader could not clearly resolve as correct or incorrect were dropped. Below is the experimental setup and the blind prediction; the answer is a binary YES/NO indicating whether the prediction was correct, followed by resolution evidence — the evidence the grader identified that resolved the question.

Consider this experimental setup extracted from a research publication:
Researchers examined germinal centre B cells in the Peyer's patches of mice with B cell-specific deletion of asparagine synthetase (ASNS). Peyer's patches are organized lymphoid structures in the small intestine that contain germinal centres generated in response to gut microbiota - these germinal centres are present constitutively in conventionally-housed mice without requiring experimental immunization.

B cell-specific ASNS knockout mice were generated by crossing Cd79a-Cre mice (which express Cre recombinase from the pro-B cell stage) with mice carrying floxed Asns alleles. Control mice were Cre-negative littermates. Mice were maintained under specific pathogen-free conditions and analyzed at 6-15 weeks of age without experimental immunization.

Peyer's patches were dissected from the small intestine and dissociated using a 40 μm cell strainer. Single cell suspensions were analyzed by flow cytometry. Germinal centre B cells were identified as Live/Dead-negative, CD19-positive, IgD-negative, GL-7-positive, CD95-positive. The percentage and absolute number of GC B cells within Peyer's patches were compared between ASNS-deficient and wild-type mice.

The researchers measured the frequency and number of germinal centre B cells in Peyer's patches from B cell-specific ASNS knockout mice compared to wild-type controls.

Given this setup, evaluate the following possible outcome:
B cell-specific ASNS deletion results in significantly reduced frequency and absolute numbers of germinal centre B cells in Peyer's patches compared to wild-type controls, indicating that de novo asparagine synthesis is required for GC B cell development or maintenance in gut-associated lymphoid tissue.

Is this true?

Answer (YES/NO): NO